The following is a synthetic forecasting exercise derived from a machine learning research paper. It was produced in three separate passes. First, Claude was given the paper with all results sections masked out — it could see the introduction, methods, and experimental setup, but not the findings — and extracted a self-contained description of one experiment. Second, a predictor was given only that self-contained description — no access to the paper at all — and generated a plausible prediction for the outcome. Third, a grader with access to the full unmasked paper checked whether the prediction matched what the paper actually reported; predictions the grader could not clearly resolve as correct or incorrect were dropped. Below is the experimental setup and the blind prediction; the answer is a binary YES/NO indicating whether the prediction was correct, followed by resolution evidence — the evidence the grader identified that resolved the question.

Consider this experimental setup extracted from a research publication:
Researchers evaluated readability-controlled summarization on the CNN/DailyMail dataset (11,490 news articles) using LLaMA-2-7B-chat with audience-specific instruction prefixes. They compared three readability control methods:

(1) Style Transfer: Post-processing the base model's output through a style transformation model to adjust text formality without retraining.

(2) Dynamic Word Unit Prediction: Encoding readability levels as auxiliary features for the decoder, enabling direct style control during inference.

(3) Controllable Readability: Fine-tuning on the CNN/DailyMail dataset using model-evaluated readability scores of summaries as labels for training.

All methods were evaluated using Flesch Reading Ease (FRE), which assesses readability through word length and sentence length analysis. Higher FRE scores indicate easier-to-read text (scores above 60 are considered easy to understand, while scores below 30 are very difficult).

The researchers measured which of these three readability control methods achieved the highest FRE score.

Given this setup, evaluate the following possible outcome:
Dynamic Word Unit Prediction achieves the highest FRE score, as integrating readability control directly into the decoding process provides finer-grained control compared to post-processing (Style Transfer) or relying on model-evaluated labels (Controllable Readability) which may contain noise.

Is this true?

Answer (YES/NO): NO